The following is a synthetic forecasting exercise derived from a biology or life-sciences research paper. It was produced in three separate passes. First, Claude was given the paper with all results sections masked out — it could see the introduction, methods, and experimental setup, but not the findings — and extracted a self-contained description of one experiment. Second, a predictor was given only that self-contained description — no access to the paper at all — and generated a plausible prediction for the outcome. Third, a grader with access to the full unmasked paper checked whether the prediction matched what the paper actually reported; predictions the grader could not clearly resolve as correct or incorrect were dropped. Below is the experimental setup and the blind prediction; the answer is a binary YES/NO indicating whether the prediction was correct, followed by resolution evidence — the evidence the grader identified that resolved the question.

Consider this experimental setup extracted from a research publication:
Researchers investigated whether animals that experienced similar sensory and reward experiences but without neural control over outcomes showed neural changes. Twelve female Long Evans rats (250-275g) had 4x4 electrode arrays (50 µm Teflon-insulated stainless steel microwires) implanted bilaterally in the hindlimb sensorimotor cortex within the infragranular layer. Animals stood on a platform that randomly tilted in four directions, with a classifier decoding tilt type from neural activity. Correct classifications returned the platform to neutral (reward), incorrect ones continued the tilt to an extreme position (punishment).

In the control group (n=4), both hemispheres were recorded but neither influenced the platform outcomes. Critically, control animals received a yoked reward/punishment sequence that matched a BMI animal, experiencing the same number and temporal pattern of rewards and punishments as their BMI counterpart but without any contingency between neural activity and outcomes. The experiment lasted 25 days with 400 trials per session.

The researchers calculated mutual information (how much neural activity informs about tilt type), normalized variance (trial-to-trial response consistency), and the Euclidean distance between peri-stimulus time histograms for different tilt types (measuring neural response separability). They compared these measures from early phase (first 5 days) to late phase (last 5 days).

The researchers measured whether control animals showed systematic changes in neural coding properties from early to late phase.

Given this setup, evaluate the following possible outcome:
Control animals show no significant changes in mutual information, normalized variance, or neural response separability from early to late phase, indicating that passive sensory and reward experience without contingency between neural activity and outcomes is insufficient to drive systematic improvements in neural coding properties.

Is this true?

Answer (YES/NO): NO